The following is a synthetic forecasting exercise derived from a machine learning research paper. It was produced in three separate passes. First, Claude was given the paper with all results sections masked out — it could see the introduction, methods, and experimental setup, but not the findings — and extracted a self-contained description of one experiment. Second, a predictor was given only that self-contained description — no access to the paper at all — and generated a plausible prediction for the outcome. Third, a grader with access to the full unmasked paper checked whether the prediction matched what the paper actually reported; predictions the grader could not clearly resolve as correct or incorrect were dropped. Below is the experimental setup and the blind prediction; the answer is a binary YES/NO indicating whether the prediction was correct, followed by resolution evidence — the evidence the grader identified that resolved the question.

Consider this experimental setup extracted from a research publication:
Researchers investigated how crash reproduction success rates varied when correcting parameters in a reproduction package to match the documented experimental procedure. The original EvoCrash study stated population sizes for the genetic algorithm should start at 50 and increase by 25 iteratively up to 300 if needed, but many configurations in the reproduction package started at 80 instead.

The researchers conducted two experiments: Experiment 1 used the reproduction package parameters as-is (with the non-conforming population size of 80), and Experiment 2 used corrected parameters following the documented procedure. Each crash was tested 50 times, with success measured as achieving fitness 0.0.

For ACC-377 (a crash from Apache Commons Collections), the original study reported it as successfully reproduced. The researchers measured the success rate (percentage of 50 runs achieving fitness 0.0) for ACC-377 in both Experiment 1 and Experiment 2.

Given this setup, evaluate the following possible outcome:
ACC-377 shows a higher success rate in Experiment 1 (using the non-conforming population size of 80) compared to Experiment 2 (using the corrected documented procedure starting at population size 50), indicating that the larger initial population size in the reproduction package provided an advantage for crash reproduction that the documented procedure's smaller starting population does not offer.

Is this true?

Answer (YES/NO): YES